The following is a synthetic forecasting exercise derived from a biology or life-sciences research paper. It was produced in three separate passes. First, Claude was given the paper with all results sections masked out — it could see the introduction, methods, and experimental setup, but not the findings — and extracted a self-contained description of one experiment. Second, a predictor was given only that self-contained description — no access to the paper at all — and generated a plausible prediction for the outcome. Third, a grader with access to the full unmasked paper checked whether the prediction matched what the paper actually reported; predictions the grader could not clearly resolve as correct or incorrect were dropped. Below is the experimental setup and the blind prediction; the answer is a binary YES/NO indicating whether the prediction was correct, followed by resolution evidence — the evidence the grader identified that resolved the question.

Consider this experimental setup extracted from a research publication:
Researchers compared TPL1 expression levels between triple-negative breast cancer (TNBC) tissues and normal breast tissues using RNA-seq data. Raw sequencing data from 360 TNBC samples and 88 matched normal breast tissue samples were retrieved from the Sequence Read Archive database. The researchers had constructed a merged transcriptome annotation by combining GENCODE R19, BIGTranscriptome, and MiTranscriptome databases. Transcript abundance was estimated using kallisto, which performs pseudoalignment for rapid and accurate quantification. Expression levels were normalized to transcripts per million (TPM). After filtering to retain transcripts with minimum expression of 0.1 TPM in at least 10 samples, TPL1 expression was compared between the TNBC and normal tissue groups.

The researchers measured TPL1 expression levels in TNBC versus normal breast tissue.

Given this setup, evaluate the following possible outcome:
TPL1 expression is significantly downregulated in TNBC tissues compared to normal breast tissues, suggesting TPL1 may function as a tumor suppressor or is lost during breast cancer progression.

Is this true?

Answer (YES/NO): NO